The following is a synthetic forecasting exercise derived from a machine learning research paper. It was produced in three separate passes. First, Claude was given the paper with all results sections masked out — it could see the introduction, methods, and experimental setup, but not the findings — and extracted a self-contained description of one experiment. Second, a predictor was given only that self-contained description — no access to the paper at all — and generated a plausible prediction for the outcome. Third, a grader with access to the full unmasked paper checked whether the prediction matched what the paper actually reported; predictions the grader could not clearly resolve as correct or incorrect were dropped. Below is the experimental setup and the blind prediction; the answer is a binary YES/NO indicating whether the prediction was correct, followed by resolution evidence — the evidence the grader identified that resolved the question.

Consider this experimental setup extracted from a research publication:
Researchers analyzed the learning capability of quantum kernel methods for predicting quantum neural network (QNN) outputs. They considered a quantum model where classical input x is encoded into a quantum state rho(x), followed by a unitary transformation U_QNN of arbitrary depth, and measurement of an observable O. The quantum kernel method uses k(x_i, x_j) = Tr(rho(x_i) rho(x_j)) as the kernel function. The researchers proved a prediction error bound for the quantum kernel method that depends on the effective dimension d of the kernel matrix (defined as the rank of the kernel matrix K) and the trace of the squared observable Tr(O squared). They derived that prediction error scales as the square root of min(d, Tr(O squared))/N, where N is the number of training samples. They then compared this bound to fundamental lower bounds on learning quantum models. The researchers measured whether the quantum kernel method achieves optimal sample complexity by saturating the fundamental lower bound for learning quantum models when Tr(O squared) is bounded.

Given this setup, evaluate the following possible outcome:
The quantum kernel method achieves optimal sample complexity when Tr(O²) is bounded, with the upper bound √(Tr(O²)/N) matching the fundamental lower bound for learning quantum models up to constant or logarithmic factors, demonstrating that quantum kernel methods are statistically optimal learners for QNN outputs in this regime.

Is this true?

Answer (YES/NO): YES